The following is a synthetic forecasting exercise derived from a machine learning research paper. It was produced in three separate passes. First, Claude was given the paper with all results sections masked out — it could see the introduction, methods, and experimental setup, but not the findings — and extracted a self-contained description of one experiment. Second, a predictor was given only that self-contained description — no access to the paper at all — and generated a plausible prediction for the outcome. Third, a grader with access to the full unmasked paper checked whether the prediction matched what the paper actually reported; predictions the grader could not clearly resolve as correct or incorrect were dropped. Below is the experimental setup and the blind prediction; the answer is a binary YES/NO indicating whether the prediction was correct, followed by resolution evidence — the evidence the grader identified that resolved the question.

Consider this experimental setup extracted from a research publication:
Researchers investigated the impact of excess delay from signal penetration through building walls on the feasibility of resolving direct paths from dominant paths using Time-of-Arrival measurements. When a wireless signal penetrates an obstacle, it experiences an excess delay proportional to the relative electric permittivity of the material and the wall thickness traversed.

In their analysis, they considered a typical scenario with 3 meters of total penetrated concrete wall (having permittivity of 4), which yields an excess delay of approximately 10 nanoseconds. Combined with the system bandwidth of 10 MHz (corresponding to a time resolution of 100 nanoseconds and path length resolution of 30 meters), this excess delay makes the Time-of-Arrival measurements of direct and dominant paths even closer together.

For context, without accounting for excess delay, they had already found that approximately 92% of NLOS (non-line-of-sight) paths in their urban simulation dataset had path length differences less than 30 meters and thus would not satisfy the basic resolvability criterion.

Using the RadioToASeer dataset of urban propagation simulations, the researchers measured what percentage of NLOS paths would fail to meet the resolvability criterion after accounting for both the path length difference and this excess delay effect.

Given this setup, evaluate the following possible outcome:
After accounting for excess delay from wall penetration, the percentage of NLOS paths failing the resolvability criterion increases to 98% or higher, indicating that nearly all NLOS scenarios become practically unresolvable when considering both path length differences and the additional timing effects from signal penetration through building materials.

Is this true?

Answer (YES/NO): NO